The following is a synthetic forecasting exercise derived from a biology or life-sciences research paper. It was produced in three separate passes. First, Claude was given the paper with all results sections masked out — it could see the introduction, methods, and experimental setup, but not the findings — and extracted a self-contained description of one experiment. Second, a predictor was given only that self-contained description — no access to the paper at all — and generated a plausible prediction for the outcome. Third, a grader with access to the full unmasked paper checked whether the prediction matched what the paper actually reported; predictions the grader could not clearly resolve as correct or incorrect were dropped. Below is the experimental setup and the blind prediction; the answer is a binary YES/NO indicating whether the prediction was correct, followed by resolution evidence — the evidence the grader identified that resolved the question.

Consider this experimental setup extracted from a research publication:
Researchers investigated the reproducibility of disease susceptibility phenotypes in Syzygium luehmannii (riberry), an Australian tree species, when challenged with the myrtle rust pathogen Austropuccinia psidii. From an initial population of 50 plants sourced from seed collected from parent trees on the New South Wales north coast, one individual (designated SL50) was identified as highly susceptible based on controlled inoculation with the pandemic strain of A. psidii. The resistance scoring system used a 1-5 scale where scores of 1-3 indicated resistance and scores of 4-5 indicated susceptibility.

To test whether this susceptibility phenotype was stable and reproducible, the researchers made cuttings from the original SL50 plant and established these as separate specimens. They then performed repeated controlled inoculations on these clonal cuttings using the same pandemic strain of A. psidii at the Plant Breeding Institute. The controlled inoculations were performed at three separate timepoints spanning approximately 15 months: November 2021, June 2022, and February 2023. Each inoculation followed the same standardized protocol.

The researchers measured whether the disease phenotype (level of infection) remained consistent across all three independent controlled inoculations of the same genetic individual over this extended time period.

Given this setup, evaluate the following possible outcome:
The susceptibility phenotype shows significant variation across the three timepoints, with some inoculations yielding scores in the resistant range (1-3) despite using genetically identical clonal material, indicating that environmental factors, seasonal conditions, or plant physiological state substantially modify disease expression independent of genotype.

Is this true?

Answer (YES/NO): NO